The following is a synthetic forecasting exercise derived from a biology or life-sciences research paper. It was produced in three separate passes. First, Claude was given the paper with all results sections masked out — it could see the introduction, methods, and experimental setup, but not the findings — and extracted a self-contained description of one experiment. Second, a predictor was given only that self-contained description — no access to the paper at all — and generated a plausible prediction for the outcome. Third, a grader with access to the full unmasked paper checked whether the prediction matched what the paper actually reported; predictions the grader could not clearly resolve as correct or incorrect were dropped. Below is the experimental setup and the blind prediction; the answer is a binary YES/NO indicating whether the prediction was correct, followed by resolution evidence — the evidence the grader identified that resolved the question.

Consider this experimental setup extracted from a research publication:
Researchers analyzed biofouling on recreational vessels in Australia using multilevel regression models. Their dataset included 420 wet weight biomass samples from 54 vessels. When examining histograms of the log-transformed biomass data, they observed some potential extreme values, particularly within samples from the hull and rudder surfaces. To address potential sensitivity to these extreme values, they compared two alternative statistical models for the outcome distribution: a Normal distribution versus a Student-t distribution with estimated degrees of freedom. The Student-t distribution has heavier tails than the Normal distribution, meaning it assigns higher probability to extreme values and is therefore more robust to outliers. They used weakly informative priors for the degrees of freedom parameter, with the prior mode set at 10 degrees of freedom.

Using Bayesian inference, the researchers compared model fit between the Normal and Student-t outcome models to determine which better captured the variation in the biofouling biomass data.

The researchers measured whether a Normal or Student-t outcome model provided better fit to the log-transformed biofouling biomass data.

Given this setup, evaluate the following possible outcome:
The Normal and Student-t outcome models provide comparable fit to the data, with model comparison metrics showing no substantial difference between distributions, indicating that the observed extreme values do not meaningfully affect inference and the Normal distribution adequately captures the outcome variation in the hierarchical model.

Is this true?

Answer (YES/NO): NO